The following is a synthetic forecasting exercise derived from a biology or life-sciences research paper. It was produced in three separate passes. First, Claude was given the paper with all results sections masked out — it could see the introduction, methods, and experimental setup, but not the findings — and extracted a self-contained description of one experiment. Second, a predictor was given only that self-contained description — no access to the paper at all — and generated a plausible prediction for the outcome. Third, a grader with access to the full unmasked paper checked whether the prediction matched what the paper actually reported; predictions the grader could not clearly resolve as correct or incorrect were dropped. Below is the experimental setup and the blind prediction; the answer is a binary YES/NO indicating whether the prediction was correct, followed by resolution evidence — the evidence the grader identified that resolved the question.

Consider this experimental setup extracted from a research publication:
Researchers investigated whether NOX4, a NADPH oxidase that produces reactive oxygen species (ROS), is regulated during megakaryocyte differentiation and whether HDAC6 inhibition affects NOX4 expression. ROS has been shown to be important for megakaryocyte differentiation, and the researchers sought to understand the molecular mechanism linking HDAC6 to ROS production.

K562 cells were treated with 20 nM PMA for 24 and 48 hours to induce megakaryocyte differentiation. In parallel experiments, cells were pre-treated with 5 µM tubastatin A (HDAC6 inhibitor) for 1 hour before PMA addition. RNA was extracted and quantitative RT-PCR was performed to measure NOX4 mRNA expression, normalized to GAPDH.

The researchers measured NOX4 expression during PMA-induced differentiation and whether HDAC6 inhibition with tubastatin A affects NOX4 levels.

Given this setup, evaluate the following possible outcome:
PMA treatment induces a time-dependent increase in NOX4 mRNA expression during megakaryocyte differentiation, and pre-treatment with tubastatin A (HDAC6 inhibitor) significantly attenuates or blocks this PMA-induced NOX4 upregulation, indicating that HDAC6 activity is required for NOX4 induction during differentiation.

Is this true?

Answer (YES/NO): YES